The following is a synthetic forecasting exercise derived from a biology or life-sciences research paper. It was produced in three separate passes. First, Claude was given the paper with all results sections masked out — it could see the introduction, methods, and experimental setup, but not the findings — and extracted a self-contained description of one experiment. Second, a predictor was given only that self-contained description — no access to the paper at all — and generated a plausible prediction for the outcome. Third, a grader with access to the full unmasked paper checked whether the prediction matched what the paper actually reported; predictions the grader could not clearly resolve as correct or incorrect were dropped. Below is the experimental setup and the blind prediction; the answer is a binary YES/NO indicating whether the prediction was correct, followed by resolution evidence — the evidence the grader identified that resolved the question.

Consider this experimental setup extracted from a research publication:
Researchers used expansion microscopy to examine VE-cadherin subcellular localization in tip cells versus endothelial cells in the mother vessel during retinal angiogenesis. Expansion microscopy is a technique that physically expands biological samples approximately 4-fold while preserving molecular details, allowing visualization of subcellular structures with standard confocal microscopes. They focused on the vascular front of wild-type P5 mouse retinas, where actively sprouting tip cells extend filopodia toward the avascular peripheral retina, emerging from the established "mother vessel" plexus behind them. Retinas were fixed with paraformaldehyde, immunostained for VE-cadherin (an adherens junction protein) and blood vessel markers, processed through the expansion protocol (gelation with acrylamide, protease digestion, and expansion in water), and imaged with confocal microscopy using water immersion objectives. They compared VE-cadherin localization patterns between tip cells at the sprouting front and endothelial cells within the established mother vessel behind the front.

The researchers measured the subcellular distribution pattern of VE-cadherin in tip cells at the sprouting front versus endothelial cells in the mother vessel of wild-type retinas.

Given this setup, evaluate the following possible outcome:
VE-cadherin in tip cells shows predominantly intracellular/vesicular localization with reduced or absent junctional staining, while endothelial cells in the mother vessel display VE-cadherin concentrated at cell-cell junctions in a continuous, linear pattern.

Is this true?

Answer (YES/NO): NO